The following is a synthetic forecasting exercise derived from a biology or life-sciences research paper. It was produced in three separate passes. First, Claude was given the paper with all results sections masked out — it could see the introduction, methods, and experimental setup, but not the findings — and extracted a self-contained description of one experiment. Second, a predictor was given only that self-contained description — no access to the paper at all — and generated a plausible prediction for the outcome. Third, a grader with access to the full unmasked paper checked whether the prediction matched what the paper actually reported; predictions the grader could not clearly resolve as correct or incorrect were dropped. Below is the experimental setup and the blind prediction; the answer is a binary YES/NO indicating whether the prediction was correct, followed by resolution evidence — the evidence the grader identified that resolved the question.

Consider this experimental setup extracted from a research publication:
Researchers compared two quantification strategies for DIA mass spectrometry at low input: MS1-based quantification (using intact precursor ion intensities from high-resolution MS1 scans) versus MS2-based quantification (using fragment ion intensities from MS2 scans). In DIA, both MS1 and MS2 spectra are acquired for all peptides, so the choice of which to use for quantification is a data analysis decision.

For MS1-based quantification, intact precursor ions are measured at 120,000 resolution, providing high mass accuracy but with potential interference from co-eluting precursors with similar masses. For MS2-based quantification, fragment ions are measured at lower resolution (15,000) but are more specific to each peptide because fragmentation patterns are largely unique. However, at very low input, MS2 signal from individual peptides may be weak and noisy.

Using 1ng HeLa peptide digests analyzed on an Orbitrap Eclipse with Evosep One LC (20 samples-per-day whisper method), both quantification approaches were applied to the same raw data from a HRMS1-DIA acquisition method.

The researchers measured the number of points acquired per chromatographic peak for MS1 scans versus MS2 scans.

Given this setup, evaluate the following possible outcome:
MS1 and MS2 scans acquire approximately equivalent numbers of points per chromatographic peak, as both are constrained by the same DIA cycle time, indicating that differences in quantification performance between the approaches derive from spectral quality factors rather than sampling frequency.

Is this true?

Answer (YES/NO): NO